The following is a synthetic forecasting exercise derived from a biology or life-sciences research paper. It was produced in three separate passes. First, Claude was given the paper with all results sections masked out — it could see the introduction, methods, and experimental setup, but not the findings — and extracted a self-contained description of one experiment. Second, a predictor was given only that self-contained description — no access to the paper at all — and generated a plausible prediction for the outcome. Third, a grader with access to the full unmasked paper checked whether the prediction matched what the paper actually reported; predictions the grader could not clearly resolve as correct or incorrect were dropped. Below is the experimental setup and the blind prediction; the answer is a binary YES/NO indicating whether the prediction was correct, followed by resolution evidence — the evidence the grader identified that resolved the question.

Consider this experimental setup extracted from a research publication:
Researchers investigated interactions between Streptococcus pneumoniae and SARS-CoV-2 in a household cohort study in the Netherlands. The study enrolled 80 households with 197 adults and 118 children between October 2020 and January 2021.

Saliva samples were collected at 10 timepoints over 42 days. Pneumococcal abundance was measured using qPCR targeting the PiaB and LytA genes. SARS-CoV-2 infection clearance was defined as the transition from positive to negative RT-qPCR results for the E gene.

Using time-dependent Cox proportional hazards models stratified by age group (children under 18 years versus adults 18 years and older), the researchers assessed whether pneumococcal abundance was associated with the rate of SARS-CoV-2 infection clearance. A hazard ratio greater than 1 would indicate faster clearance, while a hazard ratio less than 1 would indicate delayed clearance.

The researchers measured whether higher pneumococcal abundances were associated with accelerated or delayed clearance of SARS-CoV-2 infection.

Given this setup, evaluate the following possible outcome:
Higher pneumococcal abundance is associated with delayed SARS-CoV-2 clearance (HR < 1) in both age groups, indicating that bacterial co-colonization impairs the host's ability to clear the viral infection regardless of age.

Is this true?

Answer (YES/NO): YES